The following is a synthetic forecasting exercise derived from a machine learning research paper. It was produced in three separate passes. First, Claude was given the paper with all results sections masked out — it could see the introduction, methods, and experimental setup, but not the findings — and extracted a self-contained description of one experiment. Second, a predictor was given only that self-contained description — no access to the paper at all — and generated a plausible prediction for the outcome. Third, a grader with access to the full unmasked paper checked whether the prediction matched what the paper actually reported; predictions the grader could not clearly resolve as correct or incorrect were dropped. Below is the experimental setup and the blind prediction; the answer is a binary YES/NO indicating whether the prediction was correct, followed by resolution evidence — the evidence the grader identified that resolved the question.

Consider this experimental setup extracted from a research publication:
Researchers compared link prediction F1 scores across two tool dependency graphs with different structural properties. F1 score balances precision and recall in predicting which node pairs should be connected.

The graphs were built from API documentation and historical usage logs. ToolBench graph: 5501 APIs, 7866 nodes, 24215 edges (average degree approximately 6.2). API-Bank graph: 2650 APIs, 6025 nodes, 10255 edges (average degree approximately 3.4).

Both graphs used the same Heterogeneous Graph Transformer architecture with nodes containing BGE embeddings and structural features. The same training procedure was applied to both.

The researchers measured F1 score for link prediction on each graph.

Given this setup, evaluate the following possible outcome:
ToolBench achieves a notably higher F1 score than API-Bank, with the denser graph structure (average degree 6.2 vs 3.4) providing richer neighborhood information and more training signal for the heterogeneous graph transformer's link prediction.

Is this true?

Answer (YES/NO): NO